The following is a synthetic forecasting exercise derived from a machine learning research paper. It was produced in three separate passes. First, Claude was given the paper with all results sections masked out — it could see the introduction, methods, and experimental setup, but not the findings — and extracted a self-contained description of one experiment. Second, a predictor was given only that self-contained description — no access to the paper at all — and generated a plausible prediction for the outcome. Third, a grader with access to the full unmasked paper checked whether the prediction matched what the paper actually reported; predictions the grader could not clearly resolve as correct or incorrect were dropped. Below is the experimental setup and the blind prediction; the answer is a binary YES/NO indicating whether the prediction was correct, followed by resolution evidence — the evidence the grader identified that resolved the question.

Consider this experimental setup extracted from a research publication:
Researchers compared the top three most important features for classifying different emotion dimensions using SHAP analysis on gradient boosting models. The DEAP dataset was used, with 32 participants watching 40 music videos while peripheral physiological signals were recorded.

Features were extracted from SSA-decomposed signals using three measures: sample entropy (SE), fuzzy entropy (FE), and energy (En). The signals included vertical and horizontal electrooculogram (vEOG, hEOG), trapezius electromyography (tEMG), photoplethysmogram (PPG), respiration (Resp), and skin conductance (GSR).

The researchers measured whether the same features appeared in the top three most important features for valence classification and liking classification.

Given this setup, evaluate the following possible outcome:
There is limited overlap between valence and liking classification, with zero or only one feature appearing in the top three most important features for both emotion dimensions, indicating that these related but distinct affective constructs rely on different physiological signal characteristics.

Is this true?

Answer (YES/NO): YES